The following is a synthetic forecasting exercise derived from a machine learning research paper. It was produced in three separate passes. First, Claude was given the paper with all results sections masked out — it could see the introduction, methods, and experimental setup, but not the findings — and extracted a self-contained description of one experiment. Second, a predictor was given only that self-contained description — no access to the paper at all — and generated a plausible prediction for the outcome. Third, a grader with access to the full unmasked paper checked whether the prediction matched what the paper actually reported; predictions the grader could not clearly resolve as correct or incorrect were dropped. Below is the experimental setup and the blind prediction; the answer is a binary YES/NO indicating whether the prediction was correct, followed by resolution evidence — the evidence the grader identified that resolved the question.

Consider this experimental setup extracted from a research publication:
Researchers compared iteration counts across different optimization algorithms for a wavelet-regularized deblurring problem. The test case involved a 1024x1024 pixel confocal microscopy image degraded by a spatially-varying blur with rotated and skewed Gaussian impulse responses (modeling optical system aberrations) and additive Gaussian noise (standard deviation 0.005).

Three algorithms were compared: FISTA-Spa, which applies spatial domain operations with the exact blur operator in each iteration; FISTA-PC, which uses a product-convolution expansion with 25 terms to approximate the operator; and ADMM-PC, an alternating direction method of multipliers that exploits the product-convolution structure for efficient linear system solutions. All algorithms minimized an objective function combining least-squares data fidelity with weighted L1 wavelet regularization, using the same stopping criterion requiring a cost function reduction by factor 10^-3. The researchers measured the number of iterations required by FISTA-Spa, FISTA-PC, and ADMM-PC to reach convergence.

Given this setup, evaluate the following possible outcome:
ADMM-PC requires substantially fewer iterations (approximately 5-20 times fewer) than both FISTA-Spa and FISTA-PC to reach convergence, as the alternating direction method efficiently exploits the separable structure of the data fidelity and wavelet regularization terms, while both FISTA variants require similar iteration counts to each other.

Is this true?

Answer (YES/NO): NO